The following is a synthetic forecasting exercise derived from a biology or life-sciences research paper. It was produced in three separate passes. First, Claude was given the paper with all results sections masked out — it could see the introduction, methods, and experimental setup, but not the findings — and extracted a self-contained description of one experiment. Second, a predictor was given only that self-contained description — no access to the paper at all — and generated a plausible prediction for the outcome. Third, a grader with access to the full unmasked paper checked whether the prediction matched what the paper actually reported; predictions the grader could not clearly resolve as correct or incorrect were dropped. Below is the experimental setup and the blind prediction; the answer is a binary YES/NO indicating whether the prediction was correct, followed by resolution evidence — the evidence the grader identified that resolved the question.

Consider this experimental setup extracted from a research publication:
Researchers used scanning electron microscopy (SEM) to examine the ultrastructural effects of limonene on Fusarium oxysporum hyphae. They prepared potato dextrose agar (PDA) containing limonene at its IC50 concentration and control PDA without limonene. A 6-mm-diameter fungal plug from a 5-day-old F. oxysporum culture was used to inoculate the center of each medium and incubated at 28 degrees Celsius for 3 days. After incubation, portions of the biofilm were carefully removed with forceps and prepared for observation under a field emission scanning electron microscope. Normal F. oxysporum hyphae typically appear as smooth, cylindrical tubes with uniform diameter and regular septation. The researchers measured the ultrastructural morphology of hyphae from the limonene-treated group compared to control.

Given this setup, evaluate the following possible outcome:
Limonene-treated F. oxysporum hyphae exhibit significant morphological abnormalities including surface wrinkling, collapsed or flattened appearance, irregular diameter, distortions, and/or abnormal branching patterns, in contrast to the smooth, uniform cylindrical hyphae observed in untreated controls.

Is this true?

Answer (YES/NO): YES